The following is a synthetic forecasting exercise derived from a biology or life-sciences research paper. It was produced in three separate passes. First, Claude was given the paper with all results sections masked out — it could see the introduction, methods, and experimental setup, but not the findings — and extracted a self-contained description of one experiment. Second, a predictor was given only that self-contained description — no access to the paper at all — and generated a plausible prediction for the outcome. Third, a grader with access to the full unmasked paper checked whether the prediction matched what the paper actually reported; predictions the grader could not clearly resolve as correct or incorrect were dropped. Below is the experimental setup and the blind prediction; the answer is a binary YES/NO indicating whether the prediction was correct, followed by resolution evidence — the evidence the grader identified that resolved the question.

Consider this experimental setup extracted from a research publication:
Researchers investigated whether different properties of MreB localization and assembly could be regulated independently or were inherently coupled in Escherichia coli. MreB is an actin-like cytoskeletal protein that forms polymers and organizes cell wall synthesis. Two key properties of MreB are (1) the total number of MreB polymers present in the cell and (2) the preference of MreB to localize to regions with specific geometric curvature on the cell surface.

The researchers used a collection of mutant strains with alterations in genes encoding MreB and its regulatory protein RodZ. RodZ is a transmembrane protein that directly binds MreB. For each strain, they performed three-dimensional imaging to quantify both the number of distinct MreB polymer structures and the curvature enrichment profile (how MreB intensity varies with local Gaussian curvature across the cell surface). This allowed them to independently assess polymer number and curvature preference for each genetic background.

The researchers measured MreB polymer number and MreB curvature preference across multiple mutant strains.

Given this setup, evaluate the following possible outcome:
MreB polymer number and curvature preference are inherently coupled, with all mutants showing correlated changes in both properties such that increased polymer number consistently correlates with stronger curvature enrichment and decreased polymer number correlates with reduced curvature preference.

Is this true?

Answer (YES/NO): NO